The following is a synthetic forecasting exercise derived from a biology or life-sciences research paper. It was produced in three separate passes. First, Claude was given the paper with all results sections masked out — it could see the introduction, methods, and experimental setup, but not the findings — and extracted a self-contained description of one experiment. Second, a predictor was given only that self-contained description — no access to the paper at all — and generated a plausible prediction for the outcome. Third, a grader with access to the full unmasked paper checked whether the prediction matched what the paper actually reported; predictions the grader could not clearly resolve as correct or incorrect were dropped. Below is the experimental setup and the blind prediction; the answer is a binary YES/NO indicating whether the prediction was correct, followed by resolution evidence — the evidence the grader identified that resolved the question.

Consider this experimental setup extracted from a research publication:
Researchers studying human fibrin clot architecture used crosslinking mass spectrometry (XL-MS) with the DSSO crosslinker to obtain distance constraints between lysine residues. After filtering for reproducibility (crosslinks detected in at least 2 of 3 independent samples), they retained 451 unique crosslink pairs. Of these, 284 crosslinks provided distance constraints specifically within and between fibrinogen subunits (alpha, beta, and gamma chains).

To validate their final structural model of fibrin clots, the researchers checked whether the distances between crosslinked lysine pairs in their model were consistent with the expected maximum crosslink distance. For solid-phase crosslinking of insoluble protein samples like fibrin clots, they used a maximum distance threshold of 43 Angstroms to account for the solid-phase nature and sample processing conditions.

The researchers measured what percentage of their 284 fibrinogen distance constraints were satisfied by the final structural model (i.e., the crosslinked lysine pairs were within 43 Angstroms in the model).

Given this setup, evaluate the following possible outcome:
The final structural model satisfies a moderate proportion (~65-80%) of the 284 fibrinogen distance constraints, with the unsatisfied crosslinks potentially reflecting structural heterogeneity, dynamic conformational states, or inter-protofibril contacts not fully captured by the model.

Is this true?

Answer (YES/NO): NO